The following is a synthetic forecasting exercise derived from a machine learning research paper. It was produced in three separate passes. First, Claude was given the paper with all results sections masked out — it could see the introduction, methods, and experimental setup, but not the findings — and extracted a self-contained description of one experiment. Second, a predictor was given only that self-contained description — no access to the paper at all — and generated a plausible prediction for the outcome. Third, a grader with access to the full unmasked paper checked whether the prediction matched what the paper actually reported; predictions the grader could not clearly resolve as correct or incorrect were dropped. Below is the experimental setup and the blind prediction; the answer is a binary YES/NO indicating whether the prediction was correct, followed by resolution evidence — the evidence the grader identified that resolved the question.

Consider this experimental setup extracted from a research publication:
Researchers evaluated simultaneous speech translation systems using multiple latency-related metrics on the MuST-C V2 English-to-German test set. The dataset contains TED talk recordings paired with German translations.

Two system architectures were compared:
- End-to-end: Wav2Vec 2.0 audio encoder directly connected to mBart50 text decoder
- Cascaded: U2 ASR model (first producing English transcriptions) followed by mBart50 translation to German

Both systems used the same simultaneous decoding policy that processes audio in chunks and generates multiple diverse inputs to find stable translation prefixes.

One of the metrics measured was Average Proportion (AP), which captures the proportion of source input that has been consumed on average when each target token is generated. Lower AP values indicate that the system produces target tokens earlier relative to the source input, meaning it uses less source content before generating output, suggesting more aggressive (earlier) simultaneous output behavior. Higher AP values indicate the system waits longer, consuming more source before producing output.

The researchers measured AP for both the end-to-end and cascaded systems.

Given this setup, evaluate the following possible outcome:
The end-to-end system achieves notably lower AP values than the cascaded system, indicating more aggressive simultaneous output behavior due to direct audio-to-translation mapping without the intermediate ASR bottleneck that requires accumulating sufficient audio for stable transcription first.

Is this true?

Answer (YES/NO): YES